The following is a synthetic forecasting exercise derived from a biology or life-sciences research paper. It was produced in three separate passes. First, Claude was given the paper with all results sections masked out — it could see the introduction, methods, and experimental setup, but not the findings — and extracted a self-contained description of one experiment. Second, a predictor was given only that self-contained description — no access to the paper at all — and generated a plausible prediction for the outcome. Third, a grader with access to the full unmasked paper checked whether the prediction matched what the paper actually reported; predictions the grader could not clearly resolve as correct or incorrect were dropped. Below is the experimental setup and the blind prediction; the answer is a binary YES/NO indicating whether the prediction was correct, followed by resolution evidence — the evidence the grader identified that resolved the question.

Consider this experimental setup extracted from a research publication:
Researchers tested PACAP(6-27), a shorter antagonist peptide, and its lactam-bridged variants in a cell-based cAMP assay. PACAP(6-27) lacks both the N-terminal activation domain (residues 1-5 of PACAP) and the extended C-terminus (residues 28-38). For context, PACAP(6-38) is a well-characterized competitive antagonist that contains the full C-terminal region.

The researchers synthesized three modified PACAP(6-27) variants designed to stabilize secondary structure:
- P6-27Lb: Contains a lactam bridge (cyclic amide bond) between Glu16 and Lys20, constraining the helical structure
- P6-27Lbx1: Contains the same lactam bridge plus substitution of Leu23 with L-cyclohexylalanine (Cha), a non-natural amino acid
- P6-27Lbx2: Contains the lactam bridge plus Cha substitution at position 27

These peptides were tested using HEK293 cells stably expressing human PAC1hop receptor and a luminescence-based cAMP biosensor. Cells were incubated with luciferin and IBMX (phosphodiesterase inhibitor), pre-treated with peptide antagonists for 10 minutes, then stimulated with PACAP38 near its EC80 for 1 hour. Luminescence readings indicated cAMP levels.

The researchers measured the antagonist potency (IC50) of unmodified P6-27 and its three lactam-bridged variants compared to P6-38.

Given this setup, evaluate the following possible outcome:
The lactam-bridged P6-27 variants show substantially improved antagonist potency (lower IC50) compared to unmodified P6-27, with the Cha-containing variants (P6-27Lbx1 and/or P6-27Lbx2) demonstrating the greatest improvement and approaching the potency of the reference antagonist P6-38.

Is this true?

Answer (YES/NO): NO